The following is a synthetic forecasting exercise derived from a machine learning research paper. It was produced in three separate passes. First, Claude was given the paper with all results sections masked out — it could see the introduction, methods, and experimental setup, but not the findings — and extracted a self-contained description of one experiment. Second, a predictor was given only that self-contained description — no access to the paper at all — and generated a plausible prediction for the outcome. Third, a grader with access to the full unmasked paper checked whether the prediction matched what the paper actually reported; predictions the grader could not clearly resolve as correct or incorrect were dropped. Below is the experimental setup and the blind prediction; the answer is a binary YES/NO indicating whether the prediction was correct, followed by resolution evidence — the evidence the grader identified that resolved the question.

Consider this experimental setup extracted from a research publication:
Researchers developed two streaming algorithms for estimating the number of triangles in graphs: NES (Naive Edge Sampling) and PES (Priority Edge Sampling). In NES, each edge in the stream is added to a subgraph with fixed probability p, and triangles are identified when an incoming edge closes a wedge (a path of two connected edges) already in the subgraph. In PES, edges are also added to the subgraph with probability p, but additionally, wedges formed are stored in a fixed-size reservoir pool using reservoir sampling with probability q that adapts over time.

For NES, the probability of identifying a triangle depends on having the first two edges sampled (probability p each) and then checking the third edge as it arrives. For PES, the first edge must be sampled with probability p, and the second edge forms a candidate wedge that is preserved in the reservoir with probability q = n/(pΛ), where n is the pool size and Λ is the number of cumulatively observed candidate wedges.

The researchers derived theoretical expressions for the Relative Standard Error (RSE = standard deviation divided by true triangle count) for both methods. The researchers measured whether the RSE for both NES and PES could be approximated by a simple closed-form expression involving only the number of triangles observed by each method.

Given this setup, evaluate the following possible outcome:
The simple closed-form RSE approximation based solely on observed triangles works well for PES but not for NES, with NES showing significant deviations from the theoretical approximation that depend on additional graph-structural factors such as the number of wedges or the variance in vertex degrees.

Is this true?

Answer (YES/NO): NO